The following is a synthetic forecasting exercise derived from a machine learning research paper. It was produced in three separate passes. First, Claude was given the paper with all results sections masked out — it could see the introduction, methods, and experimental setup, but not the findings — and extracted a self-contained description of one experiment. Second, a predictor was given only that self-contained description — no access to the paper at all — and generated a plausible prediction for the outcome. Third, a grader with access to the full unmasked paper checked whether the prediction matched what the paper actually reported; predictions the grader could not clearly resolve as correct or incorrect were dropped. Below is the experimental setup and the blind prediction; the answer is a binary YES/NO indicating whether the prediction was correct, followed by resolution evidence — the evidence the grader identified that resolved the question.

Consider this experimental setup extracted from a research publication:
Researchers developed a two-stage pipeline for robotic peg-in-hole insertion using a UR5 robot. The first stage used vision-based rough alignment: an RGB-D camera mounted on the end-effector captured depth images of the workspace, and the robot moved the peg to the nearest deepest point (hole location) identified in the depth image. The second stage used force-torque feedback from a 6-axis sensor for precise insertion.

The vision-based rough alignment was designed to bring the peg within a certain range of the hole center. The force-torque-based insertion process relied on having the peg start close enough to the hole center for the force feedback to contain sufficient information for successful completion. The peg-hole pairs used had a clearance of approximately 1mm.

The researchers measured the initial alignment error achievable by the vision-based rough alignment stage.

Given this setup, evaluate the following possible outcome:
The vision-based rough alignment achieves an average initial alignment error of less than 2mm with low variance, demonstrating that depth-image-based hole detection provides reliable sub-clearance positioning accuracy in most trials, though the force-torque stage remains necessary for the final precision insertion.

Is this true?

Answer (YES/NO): NO